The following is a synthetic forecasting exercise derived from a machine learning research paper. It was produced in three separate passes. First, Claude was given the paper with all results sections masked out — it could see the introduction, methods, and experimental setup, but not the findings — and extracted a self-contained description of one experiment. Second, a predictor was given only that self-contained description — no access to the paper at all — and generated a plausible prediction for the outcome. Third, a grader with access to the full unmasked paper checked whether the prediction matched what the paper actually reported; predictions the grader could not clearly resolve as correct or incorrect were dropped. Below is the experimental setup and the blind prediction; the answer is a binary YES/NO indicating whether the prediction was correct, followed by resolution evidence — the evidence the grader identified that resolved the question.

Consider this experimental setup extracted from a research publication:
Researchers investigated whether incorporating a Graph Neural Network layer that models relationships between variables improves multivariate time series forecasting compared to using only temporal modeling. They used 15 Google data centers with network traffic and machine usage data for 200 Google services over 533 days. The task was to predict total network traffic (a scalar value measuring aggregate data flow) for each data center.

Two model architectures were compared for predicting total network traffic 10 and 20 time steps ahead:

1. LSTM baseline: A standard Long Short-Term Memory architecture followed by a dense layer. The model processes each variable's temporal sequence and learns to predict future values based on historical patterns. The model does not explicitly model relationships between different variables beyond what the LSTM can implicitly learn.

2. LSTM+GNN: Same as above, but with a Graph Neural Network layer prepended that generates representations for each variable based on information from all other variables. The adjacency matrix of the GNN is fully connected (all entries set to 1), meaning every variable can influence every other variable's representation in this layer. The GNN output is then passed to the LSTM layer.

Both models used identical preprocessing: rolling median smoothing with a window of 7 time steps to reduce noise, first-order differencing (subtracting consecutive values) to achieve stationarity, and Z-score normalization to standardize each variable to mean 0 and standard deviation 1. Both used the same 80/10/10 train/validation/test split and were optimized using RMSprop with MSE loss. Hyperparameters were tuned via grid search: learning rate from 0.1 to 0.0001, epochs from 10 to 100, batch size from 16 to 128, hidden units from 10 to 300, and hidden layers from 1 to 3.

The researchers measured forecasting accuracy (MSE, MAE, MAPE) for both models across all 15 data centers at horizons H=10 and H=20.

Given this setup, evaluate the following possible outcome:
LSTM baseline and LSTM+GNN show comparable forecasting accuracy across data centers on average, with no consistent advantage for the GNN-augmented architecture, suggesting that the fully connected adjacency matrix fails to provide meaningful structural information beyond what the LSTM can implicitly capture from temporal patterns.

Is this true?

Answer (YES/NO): NO